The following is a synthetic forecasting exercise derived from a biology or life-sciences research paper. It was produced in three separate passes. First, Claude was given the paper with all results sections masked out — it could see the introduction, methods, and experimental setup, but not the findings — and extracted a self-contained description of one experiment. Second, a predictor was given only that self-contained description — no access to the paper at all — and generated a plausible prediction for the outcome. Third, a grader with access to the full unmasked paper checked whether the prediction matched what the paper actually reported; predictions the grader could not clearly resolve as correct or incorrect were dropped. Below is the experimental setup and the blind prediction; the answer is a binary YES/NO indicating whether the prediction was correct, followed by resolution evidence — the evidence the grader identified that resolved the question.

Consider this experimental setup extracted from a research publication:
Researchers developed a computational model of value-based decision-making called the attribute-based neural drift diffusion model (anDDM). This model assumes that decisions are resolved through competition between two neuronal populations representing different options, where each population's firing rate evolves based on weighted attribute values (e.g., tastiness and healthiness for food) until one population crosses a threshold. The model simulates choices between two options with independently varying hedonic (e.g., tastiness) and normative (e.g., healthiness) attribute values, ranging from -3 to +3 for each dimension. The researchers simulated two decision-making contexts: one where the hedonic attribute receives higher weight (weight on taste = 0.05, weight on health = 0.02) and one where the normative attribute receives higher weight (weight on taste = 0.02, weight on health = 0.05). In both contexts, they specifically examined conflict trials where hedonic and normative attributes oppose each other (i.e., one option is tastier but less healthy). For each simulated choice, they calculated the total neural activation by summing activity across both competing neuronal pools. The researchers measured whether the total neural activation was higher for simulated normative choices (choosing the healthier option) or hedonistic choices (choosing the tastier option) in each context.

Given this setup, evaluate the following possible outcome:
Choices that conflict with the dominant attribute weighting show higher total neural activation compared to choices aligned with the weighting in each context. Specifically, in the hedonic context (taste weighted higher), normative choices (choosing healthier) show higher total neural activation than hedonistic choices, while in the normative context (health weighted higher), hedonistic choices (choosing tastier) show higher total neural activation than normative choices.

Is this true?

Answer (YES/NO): YES